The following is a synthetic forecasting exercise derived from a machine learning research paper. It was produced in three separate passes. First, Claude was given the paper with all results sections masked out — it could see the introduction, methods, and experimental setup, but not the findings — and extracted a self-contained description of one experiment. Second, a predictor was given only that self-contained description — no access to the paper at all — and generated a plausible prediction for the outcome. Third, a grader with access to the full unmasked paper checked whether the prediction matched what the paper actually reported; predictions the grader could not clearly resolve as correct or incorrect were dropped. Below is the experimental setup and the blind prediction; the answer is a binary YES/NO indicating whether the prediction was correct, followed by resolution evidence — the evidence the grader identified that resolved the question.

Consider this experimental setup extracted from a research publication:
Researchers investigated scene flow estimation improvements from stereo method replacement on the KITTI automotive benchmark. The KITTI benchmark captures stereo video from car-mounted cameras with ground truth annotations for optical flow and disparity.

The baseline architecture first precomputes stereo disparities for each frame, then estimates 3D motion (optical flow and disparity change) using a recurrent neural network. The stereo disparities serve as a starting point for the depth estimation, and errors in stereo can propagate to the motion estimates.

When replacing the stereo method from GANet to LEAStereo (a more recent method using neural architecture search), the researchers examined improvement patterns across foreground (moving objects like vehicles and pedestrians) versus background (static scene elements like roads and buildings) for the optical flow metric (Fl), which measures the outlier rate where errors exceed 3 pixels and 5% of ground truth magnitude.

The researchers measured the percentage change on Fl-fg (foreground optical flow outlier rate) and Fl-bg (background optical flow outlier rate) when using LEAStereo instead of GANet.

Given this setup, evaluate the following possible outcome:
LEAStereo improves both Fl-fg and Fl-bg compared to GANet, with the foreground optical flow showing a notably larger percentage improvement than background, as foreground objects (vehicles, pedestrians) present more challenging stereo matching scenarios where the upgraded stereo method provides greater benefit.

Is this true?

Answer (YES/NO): NO